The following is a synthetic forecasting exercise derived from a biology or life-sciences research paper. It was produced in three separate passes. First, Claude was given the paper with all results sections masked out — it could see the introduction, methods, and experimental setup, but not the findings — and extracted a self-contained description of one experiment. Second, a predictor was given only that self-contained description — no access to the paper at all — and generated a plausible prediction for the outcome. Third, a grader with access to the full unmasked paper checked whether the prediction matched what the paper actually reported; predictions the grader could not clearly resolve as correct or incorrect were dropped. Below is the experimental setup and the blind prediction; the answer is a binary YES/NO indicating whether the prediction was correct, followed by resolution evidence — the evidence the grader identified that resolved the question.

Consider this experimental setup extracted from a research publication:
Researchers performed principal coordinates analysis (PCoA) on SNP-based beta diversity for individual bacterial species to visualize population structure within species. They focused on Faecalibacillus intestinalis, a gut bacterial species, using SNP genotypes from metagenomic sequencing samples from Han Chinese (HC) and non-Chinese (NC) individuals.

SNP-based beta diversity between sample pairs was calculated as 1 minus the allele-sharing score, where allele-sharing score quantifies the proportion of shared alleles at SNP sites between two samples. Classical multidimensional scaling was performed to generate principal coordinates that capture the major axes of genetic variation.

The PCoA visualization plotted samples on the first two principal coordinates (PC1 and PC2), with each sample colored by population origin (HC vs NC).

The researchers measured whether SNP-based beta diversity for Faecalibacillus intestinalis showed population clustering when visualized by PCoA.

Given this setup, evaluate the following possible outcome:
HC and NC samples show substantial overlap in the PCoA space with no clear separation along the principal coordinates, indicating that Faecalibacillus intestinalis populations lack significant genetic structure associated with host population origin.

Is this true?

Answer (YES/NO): NO